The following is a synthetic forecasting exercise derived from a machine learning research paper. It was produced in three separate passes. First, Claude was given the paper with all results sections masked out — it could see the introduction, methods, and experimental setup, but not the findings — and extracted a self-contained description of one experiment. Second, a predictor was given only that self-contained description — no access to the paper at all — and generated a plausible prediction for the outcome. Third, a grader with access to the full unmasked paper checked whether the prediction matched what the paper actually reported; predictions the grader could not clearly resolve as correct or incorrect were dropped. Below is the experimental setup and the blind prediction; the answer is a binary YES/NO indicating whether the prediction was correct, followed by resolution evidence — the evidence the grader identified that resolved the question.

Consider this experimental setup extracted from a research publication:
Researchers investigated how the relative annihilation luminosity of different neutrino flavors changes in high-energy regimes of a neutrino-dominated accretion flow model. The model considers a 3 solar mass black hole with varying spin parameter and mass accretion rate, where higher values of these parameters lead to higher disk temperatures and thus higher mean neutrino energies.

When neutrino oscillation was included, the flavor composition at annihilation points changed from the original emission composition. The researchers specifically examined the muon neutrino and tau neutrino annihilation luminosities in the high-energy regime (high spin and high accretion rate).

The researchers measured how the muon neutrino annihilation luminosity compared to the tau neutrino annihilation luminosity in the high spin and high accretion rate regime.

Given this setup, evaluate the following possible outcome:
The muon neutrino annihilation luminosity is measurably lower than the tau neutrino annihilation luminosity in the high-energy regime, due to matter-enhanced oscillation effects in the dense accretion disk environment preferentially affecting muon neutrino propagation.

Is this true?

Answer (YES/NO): NO